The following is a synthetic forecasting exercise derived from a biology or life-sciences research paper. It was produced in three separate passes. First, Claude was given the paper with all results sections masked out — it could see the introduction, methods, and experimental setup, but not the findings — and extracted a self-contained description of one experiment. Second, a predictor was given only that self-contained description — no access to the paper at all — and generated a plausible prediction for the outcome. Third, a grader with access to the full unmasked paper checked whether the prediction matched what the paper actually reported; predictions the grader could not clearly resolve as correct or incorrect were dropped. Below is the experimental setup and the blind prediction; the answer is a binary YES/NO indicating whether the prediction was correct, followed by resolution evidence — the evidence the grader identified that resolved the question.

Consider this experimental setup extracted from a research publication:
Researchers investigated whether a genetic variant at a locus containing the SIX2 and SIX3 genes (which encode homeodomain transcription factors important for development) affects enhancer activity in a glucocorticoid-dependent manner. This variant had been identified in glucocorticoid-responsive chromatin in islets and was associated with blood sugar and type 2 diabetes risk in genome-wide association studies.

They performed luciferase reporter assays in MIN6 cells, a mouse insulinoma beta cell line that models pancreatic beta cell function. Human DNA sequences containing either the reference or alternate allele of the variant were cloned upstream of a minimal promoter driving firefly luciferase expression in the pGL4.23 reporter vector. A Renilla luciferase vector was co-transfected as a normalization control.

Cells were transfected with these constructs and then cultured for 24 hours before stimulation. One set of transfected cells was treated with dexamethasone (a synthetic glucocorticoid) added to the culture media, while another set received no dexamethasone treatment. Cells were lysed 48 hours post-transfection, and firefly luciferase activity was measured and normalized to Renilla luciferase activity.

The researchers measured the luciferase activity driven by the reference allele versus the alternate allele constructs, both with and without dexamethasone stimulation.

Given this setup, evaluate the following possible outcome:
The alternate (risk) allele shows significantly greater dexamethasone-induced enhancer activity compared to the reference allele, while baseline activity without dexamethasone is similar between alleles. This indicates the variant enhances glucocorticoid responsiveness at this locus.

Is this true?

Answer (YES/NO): NO